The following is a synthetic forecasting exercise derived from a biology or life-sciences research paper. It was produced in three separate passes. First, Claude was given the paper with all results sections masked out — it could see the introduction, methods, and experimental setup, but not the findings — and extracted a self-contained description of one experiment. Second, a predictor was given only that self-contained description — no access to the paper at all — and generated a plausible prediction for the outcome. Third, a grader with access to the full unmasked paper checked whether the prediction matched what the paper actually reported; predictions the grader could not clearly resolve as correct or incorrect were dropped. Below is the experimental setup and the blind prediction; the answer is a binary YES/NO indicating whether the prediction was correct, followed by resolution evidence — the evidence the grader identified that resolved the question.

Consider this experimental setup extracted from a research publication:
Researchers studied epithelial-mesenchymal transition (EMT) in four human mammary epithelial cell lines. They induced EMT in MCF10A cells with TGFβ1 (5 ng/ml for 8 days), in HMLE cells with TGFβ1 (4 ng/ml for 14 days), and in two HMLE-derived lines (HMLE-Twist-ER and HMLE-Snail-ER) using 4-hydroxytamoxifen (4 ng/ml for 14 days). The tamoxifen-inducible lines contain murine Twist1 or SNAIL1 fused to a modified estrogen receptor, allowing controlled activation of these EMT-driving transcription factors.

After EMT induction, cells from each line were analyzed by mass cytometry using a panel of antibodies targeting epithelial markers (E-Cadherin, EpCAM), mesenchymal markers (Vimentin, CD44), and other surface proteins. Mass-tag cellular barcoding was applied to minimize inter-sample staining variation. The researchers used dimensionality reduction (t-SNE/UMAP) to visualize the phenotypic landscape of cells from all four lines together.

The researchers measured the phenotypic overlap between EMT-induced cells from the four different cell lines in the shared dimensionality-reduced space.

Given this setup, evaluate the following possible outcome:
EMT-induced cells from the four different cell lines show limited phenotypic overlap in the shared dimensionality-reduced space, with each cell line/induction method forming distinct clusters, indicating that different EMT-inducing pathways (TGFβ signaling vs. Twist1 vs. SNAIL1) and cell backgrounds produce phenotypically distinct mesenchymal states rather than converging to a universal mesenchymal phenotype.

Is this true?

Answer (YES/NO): YES